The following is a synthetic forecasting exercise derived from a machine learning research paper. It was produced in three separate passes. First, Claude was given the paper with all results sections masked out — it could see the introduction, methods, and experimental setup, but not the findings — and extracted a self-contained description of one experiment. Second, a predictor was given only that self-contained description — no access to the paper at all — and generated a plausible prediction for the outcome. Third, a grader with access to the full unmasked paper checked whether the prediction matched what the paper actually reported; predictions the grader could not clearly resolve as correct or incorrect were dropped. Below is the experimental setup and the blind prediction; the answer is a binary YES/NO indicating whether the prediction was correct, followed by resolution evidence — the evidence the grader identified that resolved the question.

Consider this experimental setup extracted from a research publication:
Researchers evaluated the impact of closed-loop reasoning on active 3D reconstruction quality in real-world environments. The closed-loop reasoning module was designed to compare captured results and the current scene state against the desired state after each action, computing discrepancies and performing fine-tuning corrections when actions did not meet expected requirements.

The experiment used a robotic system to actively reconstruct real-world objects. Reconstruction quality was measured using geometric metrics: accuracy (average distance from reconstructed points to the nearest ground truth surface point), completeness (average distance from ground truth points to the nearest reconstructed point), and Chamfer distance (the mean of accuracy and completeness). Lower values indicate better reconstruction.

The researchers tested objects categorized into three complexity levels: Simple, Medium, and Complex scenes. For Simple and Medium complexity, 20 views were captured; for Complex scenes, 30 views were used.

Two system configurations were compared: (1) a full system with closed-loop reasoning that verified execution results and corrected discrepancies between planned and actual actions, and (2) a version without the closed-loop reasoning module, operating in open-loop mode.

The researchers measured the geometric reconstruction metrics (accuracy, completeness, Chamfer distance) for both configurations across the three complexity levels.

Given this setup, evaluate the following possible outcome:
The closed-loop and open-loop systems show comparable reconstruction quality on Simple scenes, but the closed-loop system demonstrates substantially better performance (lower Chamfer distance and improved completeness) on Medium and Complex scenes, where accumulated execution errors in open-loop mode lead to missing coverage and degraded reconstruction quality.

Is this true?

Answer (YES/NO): NO